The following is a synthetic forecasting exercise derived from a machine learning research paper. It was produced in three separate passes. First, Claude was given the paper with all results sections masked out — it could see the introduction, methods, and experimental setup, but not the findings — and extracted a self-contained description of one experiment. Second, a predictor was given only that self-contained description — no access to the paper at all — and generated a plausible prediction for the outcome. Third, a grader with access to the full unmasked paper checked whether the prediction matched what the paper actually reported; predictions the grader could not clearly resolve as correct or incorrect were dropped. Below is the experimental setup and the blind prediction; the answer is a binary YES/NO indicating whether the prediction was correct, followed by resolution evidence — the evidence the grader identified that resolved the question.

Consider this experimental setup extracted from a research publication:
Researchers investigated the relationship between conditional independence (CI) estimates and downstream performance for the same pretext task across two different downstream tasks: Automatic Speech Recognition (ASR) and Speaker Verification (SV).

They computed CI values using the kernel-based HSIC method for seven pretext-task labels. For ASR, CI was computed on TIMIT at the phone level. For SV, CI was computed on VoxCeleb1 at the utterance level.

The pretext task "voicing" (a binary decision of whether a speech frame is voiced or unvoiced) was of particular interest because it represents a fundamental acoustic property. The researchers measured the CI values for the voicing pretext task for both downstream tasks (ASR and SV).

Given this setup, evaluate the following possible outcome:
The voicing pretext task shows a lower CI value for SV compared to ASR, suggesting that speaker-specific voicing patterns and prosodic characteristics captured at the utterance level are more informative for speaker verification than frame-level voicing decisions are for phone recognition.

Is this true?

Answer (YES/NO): NO